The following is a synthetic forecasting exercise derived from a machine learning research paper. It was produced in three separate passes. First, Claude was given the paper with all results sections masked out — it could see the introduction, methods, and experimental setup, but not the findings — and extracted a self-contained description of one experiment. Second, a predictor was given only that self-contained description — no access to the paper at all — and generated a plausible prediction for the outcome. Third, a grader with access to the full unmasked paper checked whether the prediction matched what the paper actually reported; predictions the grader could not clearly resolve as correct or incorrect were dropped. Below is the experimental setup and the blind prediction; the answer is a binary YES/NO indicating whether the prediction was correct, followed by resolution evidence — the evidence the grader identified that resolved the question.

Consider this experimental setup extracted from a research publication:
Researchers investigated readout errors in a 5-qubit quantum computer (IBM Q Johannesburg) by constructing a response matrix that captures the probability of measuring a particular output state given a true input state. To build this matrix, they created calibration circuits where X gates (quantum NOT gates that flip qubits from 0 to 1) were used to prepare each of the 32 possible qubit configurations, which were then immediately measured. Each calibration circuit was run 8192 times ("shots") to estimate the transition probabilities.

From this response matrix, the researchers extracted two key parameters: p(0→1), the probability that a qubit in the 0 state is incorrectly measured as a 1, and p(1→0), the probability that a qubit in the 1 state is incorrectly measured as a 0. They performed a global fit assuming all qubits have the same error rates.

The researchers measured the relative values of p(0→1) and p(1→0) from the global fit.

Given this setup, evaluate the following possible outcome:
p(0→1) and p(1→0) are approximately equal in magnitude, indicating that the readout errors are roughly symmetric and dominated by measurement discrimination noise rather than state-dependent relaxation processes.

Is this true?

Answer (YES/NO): NO